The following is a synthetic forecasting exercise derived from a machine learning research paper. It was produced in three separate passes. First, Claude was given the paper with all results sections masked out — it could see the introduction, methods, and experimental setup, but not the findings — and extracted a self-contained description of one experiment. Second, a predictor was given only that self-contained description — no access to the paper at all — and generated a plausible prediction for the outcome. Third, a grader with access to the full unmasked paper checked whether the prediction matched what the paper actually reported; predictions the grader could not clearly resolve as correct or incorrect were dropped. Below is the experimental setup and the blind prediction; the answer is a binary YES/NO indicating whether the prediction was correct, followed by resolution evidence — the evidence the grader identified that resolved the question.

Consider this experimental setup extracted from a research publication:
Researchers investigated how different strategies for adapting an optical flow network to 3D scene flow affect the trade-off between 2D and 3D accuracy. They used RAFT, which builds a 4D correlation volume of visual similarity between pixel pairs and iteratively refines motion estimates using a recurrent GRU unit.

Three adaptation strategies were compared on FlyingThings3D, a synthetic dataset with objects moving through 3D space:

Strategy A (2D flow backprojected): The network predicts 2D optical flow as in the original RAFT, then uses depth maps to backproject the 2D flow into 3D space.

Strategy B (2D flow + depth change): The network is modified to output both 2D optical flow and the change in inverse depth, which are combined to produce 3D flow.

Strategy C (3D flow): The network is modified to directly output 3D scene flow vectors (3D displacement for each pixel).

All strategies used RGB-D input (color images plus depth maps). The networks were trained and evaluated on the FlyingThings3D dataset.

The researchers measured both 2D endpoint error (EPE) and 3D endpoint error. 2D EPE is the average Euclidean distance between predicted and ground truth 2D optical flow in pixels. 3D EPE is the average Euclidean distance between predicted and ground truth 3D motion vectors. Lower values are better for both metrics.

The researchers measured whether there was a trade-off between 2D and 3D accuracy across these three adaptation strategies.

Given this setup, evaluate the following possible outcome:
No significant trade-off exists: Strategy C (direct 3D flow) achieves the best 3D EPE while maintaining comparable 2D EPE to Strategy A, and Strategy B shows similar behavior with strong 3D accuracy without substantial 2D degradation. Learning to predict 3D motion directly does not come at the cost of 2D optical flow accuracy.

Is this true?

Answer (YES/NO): NO